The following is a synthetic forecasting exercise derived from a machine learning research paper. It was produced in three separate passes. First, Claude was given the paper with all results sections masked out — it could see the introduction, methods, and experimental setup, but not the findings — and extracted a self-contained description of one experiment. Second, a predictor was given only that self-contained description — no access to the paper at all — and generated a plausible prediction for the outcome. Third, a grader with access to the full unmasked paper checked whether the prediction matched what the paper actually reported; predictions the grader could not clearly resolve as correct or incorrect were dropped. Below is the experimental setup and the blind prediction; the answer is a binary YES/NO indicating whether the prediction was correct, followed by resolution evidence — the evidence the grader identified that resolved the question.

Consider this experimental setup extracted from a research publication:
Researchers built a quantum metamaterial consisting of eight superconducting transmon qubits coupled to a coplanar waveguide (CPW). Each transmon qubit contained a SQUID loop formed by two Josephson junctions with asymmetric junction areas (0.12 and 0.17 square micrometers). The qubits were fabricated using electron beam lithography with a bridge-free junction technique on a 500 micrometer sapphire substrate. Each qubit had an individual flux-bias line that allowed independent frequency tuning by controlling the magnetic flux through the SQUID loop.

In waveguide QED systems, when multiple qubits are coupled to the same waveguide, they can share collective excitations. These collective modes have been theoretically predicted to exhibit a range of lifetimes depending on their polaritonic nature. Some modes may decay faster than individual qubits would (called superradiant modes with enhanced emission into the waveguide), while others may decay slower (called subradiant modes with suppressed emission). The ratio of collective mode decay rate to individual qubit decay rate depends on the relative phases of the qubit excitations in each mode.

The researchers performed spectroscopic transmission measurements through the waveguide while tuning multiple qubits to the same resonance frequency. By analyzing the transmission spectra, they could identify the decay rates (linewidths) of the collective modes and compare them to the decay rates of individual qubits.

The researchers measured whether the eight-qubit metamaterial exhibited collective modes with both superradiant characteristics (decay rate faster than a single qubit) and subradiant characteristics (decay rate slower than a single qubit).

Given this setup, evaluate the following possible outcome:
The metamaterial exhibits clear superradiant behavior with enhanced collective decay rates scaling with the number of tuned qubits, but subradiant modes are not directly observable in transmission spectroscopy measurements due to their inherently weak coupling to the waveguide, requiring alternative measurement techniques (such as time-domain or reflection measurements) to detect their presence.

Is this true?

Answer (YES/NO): NO